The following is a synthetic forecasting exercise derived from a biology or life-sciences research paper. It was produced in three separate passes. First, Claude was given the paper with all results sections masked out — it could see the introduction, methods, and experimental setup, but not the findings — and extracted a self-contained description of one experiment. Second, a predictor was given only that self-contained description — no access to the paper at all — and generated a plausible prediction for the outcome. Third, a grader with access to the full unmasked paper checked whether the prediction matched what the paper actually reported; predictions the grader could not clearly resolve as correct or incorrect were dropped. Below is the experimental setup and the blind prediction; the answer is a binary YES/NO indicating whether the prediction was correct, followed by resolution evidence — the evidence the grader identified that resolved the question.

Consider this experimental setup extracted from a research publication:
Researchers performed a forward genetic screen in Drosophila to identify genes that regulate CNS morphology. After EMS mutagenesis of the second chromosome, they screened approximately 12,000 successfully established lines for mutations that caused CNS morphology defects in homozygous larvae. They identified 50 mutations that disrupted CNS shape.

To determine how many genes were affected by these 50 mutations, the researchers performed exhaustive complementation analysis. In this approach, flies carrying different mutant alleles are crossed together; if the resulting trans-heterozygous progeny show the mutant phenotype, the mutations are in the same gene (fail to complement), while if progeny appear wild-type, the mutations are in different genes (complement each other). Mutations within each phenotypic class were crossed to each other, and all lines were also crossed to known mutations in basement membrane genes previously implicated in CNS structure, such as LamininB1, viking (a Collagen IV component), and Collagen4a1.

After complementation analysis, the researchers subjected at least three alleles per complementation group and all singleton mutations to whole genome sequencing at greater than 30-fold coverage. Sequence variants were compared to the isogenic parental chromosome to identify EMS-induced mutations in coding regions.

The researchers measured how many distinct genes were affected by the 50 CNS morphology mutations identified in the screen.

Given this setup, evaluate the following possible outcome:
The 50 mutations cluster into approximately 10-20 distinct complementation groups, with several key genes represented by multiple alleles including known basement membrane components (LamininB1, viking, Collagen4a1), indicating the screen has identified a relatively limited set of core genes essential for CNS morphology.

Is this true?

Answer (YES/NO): YES